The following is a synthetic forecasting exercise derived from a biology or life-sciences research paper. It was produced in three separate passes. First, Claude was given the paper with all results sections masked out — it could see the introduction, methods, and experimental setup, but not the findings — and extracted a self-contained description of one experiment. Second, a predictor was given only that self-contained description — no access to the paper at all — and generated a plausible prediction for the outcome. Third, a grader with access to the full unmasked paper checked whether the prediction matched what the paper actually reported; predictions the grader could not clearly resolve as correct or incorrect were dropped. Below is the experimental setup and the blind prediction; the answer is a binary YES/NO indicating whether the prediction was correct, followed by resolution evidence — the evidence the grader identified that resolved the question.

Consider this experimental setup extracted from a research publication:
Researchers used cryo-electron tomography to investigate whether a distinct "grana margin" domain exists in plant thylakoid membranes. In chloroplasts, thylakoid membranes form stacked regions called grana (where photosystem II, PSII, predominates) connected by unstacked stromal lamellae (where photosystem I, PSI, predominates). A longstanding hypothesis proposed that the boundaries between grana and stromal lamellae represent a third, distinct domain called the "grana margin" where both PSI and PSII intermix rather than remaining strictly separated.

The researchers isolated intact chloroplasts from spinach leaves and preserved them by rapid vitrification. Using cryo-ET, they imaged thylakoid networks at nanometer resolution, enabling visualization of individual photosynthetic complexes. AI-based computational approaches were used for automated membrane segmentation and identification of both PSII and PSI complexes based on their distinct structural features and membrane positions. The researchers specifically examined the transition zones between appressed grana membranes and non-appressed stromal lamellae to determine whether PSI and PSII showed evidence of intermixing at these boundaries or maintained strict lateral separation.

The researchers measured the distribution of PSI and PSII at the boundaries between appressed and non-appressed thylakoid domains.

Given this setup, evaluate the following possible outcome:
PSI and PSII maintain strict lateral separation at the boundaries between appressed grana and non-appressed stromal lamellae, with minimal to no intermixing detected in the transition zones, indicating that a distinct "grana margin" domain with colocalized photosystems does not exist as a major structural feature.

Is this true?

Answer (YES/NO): YES